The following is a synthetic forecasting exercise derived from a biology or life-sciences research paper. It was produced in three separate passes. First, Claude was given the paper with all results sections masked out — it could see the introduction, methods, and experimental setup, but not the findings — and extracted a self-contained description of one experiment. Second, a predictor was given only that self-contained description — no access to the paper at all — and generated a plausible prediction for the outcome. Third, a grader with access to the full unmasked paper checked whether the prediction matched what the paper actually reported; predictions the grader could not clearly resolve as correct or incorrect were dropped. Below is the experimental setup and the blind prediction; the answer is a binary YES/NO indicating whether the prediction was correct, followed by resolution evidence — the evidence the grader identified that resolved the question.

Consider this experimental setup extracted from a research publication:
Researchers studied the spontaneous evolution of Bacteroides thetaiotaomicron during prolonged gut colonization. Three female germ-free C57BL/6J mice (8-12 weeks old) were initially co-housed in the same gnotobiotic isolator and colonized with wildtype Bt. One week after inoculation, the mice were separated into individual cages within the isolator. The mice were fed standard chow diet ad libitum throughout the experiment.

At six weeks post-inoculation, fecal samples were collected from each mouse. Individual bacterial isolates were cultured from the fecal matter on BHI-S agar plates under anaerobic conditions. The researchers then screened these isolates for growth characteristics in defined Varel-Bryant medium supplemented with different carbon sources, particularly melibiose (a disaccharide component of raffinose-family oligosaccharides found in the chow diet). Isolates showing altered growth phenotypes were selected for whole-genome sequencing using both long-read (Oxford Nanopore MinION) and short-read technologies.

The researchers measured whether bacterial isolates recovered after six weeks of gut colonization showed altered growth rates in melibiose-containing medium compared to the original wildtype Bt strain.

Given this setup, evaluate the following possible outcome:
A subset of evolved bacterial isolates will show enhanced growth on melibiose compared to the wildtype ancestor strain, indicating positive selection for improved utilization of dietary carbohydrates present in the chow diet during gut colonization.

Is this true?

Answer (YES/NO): YES